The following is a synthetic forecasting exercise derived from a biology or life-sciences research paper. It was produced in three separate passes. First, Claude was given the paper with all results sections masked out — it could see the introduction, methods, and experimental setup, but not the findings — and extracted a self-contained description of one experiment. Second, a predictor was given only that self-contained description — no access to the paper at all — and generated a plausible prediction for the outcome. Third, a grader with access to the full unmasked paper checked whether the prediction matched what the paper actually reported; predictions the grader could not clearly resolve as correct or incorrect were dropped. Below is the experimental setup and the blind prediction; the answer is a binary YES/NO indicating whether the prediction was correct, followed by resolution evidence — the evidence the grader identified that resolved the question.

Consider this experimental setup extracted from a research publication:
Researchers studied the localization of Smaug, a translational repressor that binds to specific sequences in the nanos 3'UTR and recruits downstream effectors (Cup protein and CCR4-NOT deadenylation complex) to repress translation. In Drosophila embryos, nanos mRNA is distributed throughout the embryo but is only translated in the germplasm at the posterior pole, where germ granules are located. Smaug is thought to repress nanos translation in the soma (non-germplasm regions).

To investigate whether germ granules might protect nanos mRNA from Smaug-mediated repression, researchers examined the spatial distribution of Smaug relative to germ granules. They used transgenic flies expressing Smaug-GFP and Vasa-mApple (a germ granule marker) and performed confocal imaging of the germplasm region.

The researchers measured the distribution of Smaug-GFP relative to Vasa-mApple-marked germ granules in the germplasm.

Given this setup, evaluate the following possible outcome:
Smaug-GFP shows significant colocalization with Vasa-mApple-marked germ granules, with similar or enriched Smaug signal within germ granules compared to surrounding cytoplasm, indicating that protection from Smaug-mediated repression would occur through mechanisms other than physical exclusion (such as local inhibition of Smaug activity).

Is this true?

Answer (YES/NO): YES